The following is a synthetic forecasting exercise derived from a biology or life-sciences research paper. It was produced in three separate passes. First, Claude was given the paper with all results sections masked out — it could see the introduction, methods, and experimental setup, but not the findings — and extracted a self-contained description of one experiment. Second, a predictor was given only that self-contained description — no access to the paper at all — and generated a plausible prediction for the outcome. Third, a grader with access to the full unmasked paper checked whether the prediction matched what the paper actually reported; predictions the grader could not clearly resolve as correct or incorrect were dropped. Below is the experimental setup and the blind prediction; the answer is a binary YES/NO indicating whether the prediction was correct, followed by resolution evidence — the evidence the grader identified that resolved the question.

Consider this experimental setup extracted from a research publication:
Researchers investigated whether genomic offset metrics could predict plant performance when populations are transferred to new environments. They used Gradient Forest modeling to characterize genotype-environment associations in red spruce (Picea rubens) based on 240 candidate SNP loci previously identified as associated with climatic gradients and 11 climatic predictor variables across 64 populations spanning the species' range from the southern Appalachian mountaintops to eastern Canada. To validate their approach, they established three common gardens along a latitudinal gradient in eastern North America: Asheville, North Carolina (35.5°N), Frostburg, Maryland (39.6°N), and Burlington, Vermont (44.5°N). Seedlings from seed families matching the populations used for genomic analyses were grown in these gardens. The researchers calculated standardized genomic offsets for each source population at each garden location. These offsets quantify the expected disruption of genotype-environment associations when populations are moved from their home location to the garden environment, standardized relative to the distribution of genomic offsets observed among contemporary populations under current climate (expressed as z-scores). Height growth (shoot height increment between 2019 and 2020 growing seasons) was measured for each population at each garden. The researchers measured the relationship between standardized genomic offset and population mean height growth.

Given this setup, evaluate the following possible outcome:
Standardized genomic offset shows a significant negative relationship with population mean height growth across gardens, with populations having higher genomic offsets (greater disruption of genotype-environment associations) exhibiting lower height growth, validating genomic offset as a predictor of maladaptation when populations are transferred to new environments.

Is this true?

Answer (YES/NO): YES